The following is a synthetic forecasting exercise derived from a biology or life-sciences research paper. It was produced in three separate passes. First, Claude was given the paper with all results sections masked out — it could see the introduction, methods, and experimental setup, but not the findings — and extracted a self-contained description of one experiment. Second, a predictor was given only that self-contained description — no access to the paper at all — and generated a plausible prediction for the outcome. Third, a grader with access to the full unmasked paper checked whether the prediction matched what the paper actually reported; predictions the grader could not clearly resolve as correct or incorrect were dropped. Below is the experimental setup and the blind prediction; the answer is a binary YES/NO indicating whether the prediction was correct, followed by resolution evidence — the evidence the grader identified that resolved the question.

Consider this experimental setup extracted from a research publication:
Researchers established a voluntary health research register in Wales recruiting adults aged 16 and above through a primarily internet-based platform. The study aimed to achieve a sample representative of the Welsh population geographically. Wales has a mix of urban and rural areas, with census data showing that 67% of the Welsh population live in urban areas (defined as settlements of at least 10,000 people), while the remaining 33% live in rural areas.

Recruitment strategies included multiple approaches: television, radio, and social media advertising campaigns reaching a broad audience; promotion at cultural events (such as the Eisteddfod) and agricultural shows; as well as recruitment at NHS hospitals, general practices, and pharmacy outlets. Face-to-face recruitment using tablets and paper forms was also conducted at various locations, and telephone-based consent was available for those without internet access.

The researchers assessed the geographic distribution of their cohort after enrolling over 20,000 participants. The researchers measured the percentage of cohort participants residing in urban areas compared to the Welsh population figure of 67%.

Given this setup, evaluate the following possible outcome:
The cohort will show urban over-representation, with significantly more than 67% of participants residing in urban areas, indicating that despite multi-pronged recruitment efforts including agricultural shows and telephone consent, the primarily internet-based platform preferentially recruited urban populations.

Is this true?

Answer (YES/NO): NO